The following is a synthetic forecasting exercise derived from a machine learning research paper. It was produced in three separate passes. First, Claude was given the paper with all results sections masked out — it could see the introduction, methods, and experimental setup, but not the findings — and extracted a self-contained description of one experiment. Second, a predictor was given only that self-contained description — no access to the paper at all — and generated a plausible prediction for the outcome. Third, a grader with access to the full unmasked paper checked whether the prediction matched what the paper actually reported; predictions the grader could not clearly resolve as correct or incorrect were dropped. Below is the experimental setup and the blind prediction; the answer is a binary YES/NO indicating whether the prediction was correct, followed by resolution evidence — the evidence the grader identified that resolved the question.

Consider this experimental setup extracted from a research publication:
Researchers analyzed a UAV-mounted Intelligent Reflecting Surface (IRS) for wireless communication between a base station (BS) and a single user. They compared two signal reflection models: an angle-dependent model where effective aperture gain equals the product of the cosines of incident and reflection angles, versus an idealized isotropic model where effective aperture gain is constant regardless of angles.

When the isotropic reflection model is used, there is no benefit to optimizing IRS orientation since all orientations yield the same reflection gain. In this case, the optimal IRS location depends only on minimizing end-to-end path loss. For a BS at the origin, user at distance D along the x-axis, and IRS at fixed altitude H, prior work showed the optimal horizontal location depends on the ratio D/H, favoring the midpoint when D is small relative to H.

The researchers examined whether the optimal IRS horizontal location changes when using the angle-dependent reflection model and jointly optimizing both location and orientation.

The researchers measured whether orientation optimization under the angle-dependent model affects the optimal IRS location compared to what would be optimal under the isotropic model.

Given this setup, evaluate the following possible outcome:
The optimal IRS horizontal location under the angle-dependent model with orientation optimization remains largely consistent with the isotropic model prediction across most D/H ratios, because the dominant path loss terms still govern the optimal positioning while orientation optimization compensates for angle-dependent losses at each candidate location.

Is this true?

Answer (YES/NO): NO